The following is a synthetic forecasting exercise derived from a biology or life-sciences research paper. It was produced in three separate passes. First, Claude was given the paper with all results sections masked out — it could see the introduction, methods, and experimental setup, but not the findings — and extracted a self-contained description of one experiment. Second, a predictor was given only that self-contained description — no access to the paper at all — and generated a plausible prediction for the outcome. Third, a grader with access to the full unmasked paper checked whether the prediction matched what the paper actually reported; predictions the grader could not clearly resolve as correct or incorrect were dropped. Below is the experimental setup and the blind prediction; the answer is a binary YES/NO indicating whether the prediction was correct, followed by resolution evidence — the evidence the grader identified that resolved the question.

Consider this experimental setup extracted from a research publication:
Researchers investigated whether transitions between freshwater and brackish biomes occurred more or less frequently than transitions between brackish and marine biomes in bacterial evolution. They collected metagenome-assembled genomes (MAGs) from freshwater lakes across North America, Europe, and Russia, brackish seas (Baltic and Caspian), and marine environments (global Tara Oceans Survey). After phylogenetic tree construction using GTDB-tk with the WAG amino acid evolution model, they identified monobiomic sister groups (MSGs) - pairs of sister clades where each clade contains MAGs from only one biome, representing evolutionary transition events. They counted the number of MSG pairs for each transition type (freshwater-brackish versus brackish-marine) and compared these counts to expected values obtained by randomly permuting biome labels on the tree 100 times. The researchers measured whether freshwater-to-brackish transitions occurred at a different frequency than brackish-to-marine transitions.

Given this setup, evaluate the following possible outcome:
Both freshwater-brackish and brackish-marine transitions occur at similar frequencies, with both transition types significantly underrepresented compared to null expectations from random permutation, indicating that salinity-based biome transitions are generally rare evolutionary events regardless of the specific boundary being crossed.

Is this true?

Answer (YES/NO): NO